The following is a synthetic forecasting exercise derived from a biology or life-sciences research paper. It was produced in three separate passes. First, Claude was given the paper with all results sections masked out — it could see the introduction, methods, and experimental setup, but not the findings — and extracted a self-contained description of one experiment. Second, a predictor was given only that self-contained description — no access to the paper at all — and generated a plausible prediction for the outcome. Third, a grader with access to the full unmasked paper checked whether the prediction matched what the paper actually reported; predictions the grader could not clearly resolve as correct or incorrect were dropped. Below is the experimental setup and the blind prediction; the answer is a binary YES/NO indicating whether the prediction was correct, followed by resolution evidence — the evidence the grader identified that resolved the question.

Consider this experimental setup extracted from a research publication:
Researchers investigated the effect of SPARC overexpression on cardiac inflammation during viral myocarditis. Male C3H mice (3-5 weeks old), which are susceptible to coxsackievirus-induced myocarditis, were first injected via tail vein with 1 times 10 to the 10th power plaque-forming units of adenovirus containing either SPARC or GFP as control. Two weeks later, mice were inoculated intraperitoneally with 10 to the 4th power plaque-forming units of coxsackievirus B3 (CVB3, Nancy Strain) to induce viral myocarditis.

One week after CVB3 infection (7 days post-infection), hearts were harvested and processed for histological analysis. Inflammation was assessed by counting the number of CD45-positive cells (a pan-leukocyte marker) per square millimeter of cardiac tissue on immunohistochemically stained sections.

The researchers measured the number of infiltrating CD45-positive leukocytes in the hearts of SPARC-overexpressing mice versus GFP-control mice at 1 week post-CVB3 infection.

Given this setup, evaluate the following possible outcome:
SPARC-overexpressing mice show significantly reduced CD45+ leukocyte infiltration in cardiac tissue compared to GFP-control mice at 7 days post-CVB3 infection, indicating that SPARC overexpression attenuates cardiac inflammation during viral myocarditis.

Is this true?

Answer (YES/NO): NO